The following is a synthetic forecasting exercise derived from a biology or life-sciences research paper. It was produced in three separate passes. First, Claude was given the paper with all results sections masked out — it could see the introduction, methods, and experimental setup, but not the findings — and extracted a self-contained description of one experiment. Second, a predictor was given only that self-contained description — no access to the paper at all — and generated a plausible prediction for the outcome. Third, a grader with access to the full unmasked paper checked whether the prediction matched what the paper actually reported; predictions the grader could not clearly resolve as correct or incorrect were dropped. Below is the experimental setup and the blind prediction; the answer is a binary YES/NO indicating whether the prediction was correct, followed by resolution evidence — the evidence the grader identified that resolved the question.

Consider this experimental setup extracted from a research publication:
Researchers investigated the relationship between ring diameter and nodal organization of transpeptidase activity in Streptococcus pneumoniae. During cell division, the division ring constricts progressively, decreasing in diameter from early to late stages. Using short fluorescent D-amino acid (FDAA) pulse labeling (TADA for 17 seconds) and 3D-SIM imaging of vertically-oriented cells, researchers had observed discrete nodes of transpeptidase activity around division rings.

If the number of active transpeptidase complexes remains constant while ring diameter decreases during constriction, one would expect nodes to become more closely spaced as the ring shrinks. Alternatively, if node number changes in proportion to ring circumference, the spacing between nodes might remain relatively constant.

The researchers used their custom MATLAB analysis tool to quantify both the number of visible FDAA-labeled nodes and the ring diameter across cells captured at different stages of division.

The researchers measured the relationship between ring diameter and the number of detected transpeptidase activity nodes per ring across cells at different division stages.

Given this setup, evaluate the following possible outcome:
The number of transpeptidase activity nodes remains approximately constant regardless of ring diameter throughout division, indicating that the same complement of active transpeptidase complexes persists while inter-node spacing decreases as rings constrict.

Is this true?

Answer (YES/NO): NO